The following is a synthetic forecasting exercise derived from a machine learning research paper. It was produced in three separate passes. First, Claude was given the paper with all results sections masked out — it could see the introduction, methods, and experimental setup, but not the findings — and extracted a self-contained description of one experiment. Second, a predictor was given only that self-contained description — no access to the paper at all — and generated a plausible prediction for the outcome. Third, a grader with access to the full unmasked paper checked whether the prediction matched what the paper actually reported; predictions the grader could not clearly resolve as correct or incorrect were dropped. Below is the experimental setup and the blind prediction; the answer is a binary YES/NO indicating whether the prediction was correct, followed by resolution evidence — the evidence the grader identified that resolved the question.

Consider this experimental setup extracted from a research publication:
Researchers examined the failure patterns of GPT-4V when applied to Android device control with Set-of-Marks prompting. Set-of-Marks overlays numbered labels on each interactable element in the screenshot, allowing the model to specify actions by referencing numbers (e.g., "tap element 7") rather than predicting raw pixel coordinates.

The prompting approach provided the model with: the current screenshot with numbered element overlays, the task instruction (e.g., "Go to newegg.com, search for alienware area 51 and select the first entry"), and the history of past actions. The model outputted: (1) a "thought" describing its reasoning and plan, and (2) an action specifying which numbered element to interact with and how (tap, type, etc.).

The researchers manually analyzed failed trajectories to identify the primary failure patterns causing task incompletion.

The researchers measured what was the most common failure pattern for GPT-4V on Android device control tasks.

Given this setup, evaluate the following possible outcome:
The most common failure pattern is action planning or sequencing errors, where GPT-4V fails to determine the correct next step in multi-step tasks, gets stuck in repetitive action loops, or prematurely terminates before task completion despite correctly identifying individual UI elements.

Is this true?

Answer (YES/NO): NO